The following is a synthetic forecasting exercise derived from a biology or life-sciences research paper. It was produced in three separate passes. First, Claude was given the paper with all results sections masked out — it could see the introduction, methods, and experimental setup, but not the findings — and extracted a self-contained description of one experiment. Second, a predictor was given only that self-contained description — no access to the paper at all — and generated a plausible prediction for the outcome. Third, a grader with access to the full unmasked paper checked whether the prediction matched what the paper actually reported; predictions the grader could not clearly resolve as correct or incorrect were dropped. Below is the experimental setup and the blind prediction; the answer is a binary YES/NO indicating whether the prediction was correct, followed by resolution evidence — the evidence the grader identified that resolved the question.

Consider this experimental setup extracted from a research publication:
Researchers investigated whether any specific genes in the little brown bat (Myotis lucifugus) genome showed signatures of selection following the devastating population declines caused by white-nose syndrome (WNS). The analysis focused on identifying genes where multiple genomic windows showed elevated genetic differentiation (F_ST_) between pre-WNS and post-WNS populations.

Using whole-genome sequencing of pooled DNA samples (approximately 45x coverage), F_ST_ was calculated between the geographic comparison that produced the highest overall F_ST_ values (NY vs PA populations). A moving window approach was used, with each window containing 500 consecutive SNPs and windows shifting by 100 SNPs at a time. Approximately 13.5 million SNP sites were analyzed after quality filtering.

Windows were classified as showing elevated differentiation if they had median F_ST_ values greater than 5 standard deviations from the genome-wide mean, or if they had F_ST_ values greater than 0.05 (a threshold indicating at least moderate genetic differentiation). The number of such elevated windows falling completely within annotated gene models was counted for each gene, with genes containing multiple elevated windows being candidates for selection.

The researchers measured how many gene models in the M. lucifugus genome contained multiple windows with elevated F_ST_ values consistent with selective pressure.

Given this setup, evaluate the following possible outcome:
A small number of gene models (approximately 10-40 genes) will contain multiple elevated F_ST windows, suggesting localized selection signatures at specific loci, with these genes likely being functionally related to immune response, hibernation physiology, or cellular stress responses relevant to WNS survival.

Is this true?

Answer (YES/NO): NO